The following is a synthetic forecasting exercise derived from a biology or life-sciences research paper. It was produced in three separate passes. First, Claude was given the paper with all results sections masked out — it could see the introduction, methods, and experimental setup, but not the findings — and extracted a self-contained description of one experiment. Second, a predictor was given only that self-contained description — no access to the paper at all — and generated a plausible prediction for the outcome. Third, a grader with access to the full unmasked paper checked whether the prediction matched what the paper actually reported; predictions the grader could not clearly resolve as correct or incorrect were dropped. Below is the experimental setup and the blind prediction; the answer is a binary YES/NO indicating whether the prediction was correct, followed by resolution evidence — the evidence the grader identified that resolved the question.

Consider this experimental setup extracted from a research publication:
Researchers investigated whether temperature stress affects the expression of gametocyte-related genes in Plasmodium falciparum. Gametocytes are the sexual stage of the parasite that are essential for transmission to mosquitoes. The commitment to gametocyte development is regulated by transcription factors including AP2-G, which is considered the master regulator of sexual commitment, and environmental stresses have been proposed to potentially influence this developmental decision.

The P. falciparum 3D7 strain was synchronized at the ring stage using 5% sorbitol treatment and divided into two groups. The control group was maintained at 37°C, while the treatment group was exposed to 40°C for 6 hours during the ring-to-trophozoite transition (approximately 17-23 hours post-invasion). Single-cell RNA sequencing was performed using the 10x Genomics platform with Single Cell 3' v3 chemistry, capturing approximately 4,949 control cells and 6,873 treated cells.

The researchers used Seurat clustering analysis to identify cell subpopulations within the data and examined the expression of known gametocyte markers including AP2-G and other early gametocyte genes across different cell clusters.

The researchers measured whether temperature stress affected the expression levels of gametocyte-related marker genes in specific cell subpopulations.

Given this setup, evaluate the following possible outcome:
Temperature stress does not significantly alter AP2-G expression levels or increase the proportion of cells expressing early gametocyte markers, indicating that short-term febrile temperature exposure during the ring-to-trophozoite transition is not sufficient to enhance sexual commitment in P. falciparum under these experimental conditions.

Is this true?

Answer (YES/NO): NO